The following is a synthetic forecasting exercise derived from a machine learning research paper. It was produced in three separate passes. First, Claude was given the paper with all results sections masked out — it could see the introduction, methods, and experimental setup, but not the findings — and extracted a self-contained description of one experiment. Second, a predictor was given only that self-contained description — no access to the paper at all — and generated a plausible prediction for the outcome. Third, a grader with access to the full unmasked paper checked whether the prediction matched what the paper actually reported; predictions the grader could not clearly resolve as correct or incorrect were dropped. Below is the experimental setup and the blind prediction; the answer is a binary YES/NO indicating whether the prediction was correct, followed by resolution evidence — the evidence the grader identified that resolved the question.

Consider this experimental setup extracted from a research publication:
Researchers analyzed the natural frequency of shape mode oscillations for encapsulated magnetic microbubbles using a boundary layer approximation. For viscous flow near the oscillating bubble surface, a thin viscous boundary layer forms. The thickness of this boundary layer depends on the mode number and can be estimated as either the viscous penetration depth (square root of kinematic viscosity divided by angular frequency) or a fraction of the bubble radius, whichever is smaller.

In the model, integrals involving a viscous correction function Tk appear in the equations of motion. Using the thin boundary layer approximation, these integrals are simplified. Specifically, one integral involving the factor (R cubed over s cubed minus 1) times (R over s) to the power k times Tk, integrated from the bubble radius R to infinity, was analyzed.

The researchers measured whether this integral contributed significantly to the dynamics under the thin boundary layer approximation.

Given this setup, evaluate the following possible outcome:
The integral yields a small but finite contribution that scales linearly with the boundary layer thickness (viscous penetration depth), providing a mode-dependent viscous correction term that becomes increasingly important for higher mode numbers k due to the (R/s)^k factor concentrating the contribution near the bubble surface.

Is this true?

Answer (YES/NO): NO